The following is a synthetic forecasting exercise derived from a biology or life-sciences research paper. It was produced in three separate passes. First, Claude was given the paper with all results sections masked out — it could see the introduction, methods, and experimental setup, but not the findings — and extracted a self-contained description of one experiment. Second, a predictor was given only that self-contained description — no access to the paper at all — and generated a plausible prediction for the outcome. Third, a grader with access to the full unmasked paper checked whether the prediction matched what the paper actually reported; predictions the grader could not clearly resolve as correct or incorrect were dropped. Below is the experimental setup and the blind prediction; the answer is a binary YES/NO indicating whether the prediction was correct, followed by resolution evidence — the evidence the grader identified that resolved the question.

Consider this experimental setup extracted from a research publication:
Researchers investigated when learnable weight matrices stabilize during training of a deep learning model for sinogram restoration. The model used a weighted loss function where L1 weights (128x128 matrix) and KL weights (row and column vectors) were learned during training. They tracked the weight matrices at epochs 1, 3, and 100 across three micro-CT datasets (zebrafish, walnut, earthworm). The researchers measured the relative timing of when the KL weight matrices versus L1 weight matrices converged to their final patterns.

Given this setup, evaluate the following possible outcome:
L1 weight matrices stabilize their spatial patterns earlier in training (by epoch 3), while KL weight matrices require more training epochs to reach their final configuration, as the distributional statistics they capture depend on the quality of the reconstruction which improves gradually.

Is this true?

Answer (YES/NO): NO